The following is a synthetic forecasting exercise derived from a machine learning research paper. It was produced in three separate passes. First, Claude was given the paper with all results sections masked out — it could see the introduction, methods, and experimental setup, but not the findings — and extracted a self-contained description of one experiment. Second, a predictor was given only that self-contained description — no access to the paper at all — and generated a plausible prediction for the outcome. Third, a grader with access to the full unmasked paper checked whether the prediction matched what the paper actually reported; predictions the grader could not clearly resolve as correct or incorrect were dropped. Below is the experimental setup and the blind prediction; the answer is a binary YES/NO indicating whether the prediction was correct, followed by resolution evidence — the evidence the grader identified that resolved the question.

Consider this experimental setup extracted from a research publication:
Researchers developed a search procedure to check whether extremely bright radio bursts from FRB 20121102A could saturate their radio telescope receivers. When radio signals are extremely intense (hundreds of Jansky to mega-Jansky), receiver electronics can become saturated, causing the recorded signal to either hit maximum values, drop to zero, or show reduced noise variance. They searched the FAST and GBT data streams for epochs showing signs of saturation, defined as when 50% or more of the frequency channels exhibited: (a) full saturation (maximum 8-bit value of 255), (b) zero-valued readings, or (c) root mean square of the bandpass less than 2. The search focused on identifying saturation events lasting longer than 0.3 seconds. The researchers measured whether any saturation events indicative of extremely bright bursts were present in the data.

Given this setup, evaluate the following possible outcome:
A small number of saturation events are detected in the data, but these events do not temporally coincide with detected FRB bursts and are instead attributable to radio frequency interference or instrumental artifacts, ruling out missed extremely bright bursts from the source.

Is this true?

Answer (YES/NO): NO